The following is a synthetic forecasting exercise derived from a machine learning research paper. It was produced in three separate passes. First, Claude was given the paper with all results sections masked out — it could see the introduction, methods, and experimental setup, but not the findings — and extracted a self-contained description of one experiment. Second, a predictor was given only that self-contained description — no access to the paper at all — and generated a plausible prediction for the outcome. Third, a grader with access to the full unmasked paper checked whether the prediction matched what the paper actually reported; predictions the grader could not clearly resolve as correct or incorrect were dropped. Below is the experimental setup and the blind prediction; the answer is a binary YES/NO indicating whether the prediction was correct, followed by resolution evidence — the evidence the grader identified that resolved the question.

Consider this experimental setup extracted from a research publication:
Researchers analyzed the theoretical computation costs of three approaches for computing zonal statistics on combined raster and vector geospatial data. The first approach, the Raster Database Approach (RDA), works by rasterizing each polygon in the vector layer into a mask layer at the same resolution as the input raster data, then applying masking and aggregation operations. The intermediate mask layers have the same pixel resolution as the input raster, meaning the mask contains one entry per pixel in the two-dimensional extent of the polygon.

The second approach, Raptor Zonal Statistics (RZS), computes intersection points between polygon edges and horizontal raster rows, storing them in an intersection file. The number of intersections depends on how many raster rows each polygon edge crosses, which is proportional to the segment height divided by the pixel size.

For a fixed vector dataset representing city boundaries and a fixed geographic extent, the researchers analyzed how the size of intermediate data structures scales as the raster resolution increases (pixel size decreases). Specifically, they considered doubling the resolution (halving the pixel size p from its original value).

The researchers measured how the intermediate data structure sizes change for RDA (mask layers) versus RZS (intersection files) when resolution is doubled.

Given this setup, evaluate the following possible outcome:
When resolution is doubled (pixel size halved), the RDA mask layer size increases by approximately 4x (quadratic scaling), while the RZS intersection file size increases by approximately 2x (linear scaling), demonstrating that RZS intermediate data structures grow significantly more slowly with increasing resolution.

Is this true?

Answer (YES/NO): YES